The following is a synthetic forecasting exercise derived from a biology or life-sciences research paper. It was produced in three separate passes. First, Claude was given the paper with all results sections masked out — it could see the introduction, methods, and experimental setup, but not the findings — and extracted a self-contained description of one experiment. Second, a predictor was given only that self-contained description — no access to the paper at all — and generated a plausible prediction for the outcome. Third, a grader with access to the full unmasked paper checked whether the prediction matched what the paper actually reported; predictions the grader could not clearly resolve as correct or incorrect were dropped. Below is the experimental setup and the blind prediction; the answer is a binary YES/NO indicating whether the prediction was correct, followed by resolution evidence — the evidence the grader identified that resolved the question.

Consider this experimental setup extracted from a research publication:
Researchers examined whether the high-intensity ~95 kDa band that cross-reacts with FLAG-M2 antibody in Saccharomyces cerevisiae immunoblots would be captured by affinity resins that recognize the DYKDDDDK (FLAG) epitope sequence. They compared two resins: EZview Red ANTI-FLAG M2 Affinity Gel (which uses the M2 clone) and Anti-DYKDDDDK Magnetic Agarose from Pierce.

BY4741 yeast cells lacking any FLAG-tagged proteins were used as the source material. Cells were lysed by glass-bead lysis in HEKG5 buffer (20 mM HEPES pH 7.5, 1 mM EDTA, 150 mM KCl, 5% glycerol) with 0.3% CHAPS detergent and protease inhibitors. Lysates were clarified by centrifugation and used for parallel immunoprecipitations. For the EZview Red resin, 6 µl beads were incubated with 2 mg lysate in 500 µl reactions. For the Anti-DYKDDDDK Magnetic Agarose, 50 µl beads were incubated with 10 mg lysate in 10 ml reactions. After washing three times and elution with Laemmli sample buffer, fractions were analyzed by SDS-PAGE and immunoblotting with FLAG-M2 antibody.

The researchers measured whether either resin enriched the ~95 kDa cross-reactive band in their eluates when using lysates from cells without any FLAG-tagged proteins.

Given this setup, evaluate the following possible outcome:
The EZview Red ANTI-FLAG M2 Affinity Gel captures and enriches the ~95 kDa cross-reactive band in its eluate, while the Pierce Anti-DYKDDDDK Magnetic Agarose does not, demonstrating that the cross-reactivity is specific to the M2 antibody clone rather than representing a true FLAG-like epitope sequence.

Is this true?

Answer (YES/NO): NO